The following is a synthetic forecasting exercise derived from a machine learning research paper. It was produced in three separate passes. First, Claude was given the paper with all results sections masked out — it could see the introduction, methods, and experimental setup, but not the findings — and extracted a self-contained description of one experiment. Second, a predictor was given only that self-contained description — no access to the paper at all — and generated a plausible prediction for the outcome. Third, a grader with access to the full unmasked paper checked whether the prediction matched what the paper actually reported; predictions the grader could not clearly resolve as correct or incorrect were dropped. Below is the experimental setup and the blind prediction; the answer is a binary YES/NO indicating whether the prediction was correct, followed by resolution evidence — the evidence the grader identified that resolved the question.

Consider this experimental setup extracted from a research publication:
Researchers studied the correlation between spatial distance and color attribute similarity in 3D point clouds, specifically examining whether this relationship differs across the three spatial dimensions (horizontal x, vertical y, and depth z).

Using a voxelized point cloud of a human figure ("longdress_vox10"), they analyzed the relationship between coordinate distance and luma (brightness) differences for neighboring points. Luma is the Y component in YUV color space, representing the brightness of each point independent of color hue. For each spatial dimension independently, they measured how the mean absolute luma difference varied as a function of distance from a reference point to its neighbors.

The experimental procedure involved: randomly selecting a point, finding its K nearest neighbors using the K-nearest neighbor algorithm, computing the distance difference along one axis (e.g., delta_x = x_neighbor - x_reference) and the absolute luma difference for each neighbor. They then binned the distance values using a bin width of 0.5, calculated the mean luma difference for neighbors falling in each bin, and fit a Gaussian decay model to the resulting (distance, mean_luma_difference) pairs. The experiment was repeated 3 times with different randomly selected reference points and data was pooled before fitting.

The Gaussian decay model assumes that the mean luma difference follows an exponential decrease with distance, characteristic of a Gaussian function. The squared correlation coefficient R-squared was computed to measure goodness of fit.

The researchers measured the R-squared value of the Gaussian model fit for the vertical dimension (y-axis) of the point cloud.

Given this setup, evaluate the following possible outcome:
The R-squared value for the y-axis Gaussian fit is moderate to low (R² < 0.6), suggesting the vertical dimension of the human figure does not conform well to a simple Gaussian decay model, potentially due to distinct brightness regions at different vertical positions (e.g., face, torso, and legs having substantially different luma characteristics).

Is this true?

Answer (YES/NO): NO